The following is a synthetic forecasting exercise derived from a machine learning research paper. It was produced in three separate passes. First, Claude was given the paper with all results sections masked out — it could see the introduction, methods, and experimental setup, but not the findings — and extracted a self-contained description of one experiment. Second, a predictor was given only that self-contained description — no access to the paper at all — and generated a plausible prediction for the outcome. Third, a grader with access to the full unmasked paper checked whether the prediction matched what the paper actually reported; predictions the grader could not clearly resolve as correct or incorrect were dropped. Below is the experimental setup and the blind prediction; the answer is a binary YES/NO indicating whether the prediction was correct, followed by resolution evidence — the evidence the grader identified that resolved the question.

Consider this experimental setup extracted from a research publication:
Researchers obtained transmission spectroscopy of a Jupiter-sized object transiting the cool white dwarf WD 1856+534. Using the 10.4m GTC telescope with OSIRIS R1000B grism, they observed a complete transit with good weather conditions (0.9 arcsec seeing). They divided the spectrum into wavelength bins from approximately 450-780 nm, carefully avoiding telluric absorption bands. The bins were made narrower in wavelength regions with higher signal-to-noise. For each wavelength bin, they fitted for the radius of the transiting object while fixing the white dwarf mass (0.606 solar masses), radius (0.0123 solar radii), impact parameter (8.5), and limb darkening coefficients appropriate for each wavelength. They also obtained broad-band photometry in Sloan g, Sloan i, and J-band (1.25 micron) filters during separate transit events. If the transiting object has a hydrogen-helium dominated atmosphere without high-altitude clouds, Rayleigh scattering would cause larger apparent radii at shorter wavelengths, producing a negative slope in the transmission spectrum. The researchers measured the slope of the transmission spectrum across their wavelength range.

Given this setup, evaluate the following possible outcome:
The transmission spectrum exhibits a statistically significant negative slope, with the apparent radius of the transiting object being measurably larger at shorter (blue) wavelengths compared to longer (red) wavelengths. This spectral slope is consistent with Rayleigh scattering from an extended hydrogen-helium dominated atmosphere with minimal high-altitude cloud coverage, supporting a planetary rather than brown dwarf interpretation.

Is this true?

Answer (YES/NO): NO